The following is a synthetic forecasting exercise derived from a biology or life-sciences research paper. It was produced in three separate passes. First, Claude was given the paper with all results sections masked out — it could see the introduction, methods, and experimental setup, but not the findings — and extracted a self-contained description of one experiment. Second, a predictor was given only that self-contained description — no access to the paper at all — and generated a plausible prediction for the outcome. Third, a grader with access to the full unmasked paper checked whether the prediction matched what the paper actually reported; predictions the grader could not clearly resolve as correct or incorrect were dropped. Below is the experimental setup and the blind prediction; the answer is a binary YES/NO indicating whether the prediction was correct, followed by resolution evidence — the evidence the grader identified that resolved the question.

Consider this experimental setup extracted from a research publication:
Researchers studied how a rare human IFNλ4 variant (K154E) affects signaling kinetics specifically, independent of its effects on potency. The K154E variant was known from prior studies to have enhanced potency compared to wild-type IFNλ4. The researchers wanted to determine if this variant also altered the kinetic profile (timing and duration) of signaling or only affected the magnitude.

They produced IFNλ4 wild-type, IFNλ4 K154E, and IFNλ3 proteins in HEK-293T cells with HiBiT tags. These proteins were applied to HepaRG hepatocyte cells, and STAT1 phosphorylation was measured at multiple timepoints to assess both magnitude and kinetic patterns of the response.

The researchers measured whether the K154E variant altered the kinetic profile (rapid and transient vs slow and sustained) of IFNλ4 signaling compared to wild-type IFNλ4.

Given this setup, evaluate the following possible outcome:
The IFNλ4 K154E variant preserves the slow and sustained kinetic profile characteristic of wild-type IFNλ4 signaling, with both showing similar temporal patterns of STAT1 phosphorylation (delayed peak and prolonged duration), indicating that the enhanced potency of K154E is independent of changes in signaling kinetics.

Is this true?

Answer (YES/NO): NO